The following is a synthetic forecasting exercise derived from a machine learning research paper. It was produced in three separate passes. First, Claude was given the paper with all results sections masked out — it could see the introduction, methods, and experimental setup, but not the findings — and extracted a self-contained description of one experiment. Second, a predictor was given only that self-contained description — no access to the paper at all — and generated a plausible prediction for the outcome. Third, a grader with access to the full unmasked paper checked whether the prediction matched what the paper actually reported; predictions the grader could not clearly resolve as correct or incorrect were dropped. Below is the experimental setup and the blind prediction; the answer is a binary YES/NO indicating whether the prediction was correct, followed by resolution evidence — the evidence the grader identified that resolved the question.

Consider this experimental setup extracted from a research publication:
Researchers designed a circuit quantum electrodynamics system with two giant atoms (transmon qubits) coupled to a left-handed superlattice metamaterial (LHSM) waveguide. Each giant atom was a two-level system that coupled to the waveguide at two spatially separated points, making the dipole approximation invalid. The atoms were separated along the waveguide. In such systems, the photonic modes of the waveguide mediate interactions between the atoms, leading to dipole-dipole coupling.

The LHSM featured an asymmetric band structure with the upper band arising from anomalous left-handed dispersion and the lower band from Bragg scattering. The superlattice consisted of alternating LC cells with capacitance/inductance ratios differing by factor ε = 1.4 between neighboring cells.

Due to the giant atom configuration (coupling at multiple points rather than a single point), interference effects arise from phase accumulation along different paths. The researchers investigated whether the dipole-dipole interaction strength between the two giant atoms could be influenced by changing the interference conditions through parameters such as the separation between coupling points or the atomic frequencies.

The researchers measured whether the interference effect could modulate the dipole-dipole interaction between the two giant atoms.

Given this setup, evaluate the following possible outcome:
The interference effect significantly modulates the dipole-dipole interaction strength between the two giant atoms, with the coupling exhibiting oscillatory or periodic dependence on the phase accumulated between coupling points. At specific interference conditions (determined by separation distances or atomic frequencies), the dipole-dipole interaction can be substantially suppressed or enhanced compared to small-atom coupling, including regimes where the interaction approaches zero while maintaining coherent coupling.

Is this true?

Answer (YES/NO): YES